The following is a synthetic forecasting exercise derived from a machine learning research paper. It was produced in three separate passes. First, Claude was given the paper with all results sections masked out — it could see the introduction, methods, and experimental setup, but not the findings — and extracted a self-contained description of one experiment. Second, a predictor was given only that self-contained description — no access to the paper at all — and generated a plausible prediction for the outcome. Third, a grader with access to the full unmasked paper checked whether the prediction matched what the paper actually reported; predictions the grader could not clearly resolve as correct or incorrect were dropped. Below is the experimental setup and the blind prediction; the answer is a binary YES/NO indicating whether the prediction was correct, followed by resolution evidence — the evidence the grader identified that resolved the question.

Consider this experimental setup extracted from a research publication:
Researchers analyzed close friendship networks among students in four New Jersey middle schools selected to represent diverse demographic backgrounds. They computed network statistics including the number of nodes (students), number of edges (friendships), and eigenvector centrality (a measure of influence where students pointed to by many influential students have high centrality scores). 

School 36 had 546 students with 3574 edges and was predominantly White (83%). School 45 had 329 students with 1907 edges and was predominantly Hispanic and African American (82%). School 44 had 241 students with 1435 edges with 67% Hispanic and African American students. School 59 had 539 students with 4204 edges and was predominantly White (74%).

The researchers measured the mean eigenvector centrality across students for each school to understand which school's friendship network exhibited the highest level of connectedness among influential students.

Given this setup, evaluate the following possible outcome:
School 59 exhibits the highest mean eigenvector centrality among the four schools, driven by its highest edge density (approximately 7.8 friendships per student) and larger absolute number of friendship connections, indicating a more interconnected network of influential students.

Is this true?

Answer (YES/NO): NO